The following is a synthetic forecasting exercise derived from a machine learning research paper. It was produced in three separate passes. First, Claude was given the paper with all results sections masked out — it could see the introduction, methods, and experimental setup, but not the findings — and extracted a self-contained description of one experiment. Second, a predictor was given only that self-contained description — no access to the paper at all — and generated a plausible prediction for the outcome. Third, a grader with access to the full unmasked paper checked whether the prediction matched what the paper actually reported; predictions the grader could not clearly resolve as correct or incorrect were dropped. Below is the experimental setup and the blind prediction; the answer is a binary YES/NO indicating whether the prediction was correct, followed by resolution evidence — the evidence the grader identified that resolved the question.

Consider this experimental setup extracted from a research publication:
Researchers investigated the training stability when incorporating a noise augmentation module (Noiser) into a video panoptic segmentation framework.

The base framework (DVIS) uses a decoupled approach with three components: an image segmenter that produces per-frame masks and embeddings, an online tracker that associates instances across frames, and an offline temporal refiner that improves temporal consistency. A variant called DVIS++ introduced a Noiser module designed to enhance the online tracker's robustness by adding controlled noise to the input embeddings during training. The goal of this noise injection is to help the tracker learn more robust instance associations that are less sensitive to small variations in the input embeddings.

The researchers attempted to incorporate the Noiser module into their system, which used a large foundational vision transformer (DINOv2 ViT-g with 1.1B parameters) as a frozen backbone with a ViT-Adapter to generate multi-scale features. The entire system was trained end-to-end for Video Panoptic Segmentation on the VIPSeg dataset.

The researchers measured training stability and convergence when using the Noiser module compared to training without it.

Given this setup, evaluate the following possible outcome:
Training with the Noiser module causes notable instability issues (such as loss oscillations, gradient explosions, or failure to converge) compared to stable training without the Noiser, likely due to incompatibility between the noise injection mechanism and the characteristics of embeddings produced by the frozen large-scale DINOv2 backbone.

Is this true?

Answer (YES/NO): YES